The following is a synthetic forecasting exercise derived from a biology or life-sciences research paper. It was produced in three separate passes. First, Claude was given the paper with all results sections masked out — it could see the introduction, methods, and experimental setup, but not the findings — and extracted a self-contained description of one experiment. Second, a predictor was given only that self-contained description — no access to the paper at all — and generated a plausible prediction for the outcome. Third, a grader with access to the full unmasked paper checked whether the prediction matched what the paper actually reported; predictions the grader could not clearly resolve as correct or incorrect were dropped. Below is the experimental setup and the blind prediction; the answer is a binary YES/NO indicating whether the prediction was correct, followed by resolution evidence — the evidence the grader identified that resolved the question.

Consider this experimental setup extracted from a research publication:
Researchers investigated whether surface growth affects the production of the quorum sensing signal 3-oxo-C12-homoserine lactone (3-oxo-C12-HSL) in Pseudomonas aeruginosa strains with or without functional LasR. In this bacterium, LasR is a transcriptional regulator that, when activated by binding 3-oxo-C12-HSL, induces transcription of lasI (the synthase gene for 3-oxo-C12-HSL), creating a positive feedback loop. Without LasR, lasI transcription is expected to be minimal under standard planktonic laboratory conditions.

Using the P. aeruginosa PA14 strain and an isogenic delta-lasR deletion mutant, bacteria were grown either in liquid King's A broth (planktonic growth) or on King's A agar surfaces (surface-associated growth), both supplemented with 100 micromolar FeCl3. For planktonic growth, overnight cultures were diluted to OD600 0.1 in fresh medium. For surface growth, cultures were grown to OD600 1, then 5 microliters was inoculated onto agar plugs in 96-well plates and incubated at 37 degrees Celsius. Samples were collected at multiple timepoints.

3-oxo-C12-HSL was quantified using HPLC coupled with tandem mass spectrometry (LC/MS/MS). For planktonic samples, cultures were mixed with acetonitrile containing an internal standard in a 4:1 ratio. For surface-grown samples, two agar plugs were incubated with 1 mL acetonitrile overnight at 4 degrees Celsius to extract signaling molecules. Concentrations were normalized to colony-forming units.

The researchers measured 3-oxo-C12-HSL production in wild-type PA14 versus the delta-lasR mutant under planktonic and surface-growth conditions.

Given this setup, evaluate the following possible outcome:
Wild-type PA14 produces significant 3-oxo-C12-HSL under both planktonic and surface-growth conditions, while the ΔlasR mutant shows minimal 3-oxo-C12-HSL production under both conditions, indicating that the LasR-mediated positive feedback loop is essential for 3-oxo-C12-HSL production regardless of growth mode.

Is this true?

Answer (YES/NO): NO